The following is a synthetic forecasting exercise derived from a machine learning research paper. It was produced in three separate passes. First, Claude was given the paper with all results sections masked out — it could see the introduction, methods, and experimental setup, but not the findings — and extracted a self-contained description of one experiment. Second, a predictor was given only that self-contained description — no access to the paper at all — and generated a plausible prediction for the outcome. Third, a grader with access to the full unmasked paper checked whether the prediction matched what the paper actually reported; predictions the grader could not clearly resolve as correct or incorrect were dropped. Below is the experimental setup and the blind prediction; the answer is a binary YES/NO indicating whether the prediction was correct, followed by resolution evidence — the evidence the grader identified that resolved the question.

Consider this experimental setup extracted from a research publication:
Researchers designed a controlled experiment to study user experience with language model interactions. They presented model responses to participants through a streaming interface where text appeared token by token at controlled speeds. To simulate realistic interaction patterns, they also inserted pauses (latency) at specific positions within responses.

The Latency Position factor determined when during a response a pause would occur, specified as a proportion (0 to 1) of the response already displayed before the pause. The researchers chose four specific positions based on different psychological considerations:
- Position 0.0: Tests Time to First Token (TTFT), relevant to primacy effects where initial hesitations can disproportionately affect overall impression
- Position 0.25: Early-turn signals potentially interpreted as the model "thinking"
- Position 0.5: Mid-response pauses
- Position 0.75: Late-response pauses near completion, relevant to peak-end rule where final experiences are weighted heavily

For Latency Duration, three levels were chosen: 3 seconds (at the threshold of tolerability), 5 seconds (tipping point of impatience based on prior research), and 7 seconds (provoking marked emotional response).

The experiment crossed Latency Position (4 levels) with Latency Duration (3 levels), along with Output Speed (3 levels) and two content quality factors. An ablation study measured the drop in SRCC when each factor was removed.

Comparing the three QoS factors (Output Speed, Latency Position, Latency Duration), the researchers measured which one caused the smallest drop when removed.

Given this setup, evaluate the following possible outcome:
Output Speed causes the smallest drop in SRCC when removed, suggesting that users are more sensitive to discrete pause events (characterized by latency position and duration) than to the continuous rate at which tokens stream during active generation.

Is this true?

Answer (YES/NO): NO